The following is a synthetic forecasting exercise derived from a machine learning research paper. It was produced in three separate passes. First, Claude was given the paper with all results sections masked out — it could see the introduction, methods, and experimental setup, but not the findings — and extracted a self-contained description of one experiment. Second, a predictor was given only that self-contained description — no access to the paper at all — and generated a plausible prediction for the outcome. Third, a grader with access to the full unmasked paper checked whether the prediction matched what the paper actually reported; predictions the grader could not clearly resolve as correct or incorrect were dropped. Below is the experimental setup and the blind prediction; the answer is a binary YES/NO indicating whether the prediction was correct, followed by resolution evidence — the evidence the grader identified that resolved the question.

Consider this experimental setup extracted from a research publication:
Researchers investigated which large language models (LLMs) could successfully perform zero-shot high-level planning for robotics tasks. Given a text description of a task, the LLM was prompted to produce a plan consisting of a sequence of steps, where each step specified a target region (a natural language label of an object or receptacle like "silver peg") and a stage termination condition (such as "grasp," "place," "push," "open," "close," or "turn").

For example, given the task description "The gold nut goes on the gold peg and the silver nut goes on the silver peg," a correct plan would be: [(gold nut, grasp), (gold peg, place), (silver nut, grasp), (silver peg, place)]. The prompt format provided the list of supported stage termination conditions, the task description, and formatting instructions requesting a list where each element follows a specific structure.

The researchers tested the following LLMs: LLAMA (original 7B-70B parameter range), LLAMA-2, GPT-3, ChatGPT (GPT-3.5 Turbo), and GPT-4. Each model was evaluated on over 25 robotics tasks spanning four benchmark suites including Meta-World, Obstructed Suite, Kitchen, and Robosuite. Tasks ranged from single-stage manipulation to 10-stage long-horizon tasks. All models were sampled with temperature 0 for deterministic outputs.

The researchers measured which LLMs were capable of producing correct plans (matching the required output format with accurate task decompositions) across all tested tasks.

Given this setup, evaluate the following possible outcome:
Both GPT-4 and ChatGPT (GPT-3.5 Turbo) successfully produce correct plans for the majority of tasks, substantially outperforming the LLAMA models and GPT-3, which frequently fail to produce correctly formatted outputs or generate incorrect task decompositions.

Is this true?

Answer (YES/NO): NO